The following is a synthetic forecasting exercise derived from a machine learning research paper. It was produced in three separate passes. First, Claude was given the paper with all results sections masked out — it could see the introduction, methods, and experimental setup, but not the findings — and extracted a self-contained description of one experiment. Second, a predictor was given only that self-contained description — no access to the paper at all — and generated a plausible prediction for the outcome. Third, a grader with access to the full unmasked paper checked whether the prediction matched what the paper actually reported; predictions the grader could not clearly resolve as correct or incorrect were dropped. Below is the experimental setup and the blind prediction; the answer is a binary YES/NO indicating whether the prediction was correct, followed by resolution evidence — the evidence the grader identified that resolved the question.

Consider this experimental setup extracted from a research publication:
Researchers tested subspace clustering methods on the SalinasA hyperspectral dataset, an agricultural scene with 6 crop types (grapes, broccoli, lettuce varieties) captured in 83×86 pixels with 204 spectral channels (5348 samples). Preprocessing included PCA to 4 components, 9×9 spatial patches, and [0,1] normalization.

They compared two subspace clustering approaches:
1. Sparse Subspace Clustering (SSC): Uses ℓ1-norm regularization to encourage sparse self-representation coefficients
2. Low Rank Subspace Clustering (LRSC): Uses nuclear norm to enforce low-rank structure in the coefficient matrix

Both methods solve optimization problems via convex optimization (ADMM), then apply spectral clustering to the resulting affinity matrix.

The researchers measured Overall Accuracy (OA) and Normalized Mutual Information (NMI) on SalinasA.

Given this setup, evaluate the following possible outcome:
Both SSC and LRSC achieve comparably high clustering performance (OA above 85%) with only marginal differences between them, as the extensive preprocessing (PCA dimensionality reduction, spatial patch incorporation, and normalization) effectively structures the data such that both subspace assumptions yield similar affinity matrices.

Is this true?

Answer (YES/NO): NO